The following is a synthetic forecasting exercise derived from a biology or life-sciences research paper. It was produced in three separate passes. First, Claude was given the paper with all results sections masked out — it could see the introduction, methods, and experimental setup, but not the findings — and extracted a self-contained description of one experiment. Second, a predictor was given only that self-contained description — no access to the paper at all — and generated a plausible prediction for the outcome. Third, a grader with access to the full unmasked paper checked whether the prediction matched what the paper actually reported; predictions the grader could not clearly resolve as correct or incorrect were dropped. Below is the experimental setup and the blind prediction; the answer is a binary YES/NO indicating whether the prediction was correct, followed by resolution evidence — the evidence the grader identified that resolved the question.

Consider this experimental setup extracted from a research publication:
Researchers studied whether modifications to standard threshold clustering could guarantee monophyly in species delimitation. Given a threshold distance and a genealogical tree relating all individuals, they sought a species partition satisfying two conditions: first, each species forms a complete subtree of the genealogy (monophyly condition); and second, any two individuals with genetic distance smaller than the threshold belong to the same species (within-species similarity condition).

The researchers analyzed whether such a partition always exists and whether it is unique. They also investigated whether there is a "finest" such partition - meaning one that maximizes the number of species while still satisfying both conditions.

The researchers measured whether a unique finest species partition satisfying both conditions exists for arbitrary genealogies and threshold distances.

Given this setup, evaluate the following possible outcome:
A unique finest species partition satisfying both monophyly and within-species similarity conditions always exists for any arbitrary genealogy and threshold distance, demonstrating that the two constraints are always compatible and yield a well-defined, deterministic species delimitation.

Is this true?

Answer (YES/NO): YES